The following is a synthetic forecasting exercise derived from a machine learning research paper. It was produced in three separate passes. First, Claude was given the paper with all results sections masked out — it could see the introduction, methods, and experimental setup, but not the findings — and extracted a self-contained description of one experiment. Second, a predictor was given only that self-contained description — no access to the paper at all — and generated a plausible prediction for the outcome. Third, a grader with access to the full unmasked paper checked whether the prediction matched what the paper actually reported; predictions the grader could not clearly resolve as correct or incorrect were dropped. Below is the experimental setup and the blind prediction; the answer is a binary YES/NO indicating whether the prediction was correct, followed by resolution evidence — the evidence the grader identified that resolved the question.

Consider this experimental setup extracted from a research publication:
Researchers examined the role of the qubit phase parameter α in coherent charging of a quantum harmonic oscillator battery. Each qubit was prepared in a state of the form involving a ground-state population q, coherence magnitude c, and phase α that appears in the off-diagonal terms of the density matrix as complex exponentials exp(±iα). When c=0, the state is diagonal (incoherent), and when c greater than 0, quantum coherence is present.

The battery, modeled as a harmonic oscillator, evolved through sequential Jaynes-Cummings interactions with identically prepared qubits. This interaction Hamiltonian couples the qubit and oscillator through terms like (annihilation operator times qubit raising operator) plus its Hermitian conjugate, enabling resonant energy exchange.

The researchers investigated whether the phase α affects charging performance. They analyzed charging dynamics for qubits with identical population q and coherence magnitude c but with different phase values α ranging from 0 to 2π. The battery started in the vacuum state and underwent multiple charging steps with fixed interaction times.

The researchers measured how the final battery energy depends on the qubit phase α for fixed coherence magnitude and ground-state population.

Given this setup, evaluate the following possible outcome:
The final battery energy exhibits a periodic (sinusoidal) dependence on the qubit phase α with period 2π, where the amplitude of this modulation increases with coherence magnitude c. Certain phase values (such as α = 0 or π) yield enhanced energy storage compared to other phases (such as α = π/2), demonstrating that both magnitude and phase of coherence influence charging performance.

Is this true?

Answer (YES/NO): NO